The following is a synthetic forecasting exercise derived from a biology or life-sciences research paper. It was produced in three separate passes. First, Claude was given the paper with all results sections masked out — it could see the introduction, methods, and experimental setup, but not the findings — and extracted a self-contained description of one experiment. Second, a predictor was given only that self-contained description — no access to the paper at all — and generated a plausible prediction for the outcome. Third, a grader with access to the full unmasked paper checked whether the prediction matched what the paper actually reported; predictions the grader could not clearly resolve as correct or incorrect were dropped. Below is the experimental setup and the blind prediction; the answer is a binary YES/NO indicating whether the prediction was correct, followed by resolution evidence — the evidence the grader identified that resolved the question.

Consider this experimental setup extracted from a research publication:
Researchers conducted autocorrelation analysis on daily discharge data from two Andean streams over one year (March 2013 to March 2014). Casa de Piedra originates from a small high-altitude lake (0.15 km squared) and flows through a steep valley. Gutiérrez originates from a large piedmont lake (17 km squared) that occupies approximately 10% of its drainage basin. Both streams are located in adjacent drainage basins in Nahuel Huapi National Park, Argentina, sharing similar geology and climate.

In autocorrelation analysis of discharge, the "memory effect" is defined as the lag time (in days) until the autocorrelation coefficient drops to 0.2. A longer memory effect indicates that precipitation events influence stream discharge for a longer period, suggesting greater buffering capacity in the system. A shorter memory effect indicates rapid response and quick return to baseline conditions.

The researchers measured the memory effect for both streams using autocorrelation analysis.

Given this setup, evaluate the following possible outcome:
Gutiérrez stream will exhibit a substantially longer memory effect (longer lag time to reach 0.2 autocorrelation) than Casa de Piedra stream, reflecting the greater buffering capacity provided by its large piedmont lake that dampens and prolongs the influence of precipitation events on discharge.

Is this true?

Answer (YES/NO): YES